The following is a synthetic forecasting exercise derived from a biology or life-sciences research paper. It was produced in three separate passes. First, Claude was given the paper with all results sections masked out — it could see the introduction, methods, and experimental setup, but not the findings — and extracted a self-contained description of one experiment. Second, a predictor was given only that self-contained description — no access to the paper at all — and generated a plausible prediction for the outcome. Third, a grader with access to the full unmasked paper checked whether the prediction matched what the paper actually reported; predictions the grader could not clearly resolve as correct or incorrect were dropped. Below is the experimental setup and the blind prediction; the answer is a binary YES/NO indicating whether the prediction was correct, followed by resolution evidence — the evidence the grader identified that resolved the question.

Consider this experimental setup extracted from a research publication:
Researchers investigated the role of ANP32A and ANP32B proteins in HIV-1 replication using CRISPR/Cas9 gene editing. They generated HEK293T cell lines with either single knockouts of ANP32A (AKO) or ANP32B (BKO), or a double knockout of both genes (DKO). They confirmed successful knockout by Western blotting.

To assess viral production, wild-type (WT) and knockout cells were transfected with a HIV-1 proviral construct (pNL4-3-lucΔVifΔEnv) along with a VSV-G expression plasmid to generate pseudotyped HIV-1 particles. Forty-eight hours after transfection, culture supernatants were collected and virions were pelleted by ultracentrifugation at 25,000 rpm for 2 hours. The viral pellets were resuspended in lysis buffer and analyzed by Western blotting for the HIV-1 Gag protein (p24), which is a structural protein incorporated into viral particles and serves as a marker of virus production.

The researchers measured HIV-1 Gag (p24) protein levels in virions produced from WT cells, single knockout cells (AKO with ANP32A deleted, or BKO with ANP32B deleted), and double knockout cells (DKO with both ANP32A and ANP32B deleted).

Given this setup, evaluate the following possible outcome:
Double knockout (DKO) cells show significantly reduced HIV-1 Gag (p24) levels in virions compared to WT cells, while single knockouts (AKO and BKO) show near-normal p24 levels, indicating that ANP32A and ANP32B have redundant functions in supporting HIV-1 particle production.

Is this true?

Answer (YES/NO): YES